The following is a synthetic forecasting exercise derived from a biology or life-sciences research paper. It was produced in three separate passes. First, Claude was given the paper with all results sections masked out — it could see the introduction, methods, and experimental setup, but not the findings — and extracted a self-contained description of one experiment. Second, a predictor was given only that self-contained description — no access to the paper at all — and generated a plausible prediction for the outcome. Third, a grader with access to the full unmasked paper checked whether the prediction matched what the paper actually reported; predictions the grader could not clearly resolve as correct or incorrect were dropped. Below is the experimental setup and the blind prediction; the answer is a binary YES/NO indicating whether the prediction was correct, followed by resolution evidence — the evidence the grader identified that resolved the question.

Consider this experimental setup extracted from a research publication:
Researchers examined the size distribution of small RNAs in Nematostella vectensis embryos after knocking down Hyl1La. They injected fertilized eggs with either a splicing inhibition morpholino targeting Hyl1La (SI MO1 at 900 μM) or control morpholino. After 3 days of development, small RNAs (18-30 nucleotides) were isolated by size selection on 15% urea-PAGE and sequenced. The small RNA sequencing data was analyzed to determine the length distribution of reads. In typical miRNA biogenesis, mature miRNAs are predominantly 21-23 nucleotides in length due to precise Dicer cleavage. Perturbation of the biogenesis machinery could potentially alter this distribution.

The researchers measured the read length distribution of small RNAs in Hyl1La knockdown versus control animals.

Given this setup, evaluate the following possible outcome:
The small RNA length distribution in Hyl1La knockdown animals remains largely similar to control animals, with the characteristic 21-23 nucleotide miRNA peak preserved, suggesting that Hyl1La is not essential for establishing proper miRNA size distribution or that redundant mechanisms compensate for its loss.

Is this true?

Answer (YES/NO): YES